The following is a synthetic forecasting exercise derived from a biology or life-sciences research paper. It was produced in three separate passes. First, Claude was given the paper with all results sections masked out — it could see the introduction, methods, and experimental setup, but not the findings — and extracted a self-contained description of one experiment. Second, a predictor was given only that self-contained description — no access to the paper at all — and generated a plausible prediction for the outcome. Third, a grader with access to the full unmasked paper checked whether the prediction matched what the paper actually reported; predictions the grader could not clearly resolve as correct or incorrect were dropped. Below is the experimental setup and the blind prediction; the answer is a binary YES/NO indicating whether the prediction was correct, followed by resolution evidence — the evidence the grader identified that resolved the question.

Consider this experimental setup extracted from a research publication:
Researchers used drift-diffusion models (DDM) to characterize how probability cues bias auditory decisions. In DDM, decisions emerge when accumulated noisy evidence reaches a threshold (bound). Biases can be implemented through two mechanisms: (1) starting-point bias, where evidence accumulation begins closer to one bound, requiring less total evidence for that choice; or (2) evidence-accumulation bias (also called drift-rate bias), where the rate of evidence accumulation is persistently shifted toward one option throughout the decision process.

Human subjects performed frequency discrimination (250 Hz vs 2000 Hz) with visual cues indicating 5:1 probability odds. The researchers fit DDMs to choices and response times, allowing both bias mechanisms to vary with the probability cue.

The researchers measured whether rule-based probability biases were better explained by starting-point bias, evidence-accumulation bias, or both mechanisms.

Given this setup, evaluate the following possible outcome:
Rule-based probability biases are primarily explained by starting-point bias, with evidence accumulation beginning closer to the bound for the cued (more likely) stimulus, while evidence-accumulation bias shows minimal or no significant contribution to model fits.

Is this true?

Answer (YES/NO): NO